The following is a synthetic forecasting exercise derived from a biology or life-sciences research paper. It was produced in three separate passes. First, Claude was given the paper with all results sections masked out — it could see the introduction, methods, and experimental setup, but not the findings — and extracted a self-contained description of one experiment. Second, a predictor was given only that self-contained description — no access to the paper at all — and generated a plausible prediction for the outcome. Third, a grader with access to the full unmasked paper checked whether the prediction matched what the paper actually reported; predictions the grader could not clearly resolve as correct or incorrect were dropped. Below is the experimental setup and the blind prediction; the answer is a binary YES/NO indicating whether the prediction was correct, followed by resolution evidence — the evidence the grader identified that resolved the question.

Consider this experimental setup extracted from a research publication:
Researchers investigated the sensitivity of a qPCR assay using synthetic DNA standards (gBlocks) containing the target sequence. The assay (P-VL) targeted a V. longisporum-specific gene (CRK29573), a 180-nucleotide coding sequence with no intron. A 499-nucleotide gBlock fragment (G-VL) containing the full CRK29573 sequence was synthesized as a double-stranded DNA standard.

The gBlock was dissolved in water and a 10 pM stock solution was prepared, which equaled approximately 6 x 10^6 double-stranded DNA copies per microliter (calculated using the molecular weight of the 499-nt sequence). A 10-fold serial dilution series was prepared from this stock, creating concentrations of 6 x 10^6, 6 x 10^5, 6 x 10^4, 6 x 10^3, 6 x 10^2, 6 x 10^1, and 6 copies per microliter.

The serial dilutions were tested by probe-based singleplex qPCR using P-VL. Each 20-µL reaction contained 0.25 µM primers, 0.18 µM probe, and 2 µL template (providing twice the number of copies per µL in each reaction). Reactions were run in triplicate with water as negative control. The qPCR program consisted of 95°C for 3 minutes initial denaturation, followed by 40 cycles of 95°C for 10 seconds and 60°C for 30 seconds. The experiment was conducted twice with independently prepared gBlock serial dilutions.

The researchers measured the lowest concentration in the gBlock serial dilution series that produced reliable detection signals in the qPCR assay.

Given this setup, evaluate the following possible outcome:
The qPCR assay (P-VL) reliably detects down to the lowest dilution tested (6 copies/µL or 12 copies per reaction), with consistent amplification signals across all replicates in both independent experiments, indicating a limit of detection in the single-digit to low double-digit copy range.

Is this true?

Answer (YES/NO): YES